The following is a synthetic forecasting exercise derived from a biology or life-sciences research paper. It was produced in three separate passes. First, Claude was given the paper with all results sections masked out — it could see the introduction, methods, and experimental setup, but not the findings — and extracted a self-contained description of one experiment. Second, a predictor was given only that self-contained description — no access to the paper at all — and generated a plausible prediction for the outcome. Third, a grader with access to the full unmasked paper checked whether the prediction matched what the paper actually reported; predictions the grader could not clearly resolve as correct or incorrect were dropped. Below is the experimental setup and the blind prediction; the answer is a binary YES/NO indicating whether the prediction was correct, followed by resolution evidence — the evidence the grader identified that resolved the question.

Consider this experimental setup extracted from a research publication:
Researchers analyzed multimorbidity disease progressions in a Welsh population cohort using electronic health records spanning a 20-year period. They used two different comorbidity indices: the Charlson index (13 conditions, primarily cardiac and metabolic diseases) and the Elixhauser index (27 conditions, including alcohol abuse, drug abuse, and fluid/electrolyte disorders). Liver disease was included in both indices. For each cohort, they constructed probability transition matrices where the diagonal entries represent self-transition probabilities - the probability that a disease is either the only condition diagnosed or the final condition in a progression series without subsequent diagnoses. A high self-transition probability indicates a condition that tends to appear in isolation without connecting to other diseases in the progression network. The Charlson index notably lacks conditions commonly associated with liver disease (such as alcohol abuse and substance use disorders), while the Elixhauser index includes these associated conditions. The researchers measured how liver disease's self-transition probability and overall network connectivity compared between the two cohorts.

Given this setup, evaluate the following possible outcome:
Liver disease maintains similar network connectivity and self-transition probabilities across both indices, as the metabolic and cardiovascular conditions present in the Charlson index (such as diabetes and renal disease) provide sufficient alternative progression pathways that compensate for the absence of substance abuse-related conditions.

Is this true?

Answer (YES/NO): NO